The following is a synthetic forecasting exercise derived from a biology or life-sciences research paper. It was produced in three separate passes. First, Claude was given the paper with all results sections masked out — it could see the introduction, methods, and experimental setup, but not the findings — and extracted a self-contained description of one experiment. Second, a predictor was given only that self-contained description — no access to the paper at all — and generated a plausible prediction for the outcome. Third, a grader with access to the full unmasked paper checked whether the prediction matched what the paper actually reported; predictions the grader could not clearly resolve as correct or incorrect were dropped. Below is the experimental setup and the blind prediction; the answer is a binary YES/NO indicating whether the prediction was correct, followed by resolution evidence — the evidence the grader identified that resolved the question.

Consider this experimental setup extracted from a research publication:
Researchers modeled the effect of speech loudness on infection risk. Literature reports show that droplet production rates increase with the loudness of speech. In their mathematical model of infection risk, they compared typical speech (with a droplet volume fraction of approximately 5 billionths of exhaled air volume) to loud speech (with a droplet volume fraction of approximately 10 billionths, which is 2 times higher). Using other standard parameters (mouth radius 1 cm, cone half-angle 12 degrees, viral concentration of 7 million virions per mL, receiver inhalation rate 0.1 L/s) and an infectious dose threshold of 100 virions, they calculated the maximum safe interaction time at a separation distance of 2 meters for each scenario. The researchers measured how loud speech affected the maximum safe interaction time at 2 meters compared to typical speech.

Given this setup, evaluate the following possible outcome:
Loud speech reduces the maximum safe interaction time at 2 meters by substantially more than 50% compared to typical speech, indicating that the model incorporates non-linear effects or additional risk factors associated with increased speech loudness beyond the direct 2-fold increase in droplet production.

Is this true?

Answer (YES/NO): NO